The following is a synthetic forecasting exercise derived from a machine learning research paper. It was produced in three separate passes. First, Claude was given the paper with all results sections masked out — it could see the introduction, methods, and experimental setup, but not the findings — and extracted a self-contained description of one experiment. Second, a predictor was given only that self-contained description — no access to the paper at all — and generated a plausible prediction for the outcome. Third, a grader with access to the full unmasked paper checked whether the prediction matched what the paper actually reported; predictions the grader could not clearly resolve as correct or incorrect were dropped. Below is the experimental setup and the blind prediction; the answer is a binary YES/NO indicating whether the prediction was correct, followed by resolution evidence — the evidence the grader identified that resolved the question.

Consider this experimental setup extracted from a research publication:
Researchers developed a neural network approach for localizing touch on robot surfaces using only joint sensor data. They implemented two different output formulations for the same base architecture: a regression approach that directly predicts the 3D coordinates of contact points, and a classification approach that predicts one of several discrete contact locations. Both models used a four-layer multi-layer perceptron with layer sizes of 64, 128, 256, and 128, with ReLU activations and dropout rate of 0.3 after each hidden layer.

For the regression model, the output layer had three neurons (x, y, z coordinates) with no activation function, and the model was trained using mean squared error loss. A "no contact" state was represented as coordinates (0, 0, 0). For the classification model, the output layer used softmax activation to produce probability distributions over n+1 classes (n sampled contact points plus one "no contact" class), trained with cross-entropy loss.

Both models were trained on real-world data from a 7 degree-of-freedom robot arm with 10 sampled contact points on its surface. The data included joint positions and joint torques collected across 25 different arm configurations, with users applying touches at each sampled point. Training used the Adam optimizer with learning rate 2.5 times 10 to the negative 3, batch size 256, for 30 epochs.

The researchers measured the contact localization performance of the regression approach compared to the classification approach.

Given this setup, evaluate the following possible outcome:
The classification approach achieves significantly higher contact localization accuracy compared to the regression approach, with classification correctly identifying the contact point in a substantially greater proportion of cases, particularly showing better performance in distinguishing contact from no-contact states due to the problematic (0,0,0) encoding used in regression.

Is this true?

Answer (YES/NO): NO